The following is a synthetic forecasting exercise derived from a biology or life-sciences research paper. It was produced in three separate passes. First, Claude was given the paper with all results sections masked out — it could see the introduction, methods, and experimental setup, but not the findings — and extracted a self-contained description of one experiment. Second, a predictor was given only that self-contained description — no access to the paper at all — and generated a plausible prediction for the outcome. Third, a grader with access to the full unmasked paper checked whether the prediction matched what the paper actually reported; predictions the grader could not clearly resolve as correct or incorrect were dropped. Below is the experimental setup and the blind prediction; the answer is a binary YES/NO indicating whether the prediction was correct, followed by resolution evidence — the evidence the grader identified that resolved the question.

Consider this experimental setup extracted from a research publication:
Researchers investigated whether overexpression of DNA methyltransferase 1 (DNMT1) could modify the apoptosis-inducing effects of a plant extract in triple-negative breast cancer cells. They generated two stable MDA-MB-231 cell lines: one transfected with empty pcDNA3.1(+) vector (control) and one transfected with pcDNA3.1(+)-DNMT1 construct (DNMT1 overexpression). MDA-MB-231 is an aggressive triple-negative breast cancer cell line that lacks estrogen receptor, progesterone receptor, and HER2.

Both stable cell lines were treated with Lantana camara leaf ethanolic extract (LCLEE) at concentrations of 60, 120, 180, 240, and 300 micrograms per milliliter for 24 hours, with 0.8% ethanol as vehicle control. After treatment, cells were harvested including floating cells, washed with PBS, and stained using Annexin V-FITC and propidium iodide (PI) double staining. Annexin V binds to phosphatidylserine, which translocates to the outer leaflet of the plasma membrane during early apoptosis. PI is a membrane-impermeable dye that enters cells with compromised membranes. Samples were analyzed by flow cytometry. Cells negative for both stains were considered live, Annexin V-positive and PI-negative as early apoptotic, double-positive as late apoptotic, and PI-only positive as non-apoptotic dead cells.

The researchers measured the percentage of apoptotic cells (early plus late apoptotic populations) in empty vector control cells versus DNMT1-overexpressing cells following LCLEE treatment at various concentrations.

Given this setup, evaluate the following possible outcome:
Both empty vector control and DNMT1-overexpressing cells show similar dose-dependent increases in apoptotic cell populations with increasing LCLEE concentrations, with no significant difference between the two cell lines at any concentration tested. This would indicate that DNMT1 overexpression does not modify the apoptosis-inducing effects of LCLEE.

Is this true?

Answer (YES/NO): NO